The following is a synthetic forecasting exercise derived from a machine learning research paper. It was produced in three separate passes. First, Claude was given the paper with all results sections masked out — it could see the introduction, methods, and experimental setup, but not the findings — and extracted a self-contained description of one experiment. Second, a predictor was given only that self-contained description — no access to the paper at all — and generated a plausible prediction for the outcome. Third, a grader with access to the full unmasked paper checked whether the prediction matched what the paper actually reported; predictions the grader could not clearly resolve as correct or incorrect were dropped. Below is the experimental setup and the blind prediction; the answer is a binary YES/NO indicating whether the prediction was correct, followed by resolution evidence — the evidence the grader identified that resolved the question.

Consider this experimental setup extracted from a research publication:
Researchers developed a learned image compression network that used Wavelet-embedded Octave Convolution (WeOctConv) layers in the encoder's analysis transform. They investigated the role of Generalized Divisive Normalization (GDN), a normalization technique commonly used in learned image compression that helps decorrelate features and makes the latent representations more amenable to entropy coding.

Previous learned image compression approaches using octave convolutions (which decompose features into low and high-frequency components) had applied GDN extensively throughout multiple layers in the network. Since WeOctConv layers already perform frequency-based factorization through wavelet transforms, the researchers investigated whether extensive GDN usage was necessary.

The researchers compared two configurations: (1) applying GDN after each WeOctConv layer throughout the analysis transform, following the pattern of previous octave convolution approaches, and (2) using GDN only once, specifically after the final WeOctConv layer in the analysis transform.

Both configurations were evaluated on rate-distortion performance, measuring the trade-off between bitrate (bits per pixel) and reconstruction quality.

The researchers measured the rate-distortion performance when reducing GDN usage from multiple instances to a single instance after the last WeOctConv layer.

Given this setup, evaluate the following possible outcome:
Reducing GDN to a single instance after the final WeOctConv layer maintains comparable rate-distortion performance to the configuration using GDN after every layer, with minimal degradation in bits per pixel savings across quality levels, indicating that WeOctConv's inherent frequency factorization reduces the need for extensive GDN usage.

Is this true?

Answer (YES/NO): YES